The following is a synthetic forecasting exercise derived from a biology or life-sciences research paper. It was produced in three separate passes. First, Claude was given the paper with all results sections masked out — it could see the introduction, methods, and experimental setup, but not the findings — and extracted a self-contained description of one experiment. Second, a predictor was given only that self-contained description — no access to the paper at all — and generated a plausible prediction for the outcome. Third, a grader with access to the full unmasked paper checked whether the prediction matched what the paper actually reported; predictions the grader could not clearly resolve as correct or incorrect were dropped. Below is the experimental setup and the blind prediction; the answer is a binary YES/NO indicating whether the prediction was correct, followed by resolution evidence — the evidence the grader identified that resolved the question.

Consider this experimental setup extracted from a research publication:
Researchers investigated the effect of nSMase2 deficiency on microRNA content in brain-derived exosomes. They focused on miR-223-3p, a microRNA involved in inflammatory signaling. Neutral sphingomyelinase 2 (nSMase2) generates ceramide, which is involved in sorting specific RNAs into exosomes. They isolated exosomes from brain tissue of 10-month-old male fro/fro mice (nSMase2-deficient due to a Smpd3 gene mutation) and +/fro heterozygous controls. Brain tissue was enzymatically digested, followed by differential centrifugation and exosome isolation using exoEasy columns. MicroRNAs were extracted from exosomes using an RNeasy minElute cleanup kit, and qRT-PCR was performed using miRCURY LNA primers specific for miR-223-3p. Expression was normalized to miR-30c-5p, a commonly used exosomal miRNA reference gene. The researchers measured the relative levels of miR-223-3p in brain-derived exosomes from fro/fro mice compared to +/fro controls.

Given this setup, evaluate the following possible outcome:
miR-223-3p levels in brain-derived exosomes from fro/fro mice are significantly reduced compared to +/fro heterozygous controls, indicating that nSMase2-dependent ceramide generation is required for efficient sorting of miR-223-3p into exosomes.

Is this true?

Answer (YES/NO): NO